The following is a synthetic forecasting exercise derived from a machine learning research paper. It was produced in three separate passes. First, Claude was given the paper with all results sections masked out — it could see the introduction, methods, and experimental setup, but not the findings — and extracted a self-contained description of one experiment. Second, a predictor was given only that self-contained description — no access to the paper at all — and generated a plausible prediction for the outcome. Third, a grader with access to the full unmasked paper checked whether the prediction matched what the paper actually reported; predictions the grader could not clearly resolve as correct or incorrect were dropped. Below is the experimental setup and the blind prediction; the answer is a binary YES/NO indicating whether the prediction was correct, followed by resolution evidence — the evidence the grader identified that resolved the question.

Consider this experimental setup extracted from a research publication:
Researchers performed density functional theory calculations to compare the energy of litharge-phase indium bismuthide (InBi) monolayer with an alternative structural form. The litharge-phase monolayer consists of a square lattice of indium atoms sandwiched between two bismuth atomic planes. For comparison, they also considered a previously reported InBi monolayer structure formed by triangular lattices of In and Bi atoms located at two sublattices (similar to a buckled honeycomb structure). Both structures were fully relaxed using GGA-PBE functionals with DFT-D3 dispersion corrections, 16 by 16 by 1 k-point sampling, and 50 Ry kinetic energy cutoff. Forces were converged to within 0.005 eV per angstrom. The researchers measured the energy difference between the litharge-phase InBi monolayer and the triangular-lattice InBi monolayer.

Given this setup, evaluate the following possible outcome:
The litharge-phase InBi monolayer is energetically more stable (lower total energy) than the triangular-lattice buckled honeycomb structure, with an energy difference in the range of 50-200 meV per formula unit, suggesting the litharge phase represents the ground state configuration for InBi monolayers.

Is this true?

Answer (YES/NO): NO